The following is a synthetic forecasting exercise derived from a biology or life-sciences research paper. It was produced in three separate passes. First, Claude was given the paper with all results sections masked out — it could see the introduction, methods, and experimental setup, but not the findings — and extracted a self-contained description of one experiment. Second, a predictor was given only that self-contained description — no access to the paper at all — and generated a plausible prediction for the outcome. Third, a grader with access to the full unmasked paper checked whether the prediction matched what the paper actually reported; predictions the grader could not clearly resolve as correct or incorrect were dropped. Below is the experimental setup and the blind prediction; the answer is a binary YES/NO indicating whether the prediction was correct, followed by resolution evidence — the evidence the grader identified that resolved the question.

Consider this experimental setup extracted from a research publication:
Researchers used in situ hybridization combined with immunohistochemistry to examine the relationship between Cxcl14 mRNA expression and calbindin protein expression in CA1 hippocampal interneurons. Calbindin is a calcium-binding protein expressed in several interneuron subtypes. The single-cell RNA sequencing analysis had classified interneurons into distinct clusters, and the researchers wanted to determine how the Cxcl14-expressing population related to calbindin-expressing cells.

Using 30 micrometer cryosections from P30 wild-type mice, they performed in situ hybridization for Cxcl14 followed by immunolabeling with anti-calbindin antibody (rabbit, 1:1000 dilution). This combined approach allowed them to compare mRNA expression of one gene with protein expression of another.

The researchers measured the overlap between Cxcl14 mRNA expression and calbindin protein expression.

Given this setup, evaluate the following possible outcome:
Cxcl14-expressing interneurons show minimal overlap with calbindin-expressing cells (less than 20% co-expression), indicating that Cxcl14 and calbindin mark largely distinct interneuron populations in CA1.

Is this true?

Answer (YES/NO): NO